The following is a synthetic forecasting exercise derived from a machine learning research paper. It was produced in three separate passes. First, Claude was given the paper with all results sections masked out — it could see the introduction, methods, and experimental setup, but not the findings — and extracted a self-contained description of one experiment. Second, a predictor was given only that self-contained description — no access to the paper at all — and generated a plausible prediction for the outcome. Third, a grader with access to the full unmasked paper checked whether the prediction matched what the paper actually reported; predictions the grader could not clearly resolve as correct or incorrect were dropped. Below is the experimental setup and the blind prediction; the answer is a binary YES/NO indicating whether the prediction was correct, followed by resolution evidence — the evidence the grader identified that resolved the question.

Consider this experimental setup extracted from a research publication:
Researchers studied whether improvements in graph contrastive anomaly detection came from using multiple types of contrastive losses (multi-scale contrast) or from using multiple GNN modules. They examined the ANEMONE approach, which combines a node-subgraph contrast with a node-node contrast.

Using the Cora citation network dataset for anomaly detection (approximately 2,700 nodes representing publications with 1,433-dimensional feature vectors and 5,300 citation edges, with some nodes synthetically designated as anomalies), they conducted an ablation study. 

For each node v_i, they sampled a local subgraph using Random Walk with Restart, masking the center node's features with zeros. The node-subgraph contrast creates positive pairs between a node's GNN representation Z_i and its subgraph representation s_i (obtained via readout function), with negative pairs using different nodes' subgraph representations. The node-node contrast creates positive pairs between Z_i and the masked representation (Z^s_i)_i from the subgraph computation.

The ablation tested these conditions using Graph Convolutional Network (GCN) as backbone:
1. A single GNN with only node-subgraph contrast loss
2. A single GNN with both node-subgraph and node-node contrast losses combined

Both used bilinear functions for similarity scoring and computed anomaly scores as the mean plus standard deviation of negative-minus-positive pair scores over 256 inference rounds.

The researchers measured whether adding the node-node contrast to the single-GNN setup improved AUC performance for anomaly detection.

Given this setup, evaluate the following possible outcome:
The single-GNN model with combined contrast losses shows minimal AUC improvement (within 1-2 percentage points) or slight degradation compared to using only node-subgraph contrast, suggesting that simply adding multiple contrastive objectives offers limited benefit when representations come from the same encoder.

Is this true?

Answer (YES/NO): YES